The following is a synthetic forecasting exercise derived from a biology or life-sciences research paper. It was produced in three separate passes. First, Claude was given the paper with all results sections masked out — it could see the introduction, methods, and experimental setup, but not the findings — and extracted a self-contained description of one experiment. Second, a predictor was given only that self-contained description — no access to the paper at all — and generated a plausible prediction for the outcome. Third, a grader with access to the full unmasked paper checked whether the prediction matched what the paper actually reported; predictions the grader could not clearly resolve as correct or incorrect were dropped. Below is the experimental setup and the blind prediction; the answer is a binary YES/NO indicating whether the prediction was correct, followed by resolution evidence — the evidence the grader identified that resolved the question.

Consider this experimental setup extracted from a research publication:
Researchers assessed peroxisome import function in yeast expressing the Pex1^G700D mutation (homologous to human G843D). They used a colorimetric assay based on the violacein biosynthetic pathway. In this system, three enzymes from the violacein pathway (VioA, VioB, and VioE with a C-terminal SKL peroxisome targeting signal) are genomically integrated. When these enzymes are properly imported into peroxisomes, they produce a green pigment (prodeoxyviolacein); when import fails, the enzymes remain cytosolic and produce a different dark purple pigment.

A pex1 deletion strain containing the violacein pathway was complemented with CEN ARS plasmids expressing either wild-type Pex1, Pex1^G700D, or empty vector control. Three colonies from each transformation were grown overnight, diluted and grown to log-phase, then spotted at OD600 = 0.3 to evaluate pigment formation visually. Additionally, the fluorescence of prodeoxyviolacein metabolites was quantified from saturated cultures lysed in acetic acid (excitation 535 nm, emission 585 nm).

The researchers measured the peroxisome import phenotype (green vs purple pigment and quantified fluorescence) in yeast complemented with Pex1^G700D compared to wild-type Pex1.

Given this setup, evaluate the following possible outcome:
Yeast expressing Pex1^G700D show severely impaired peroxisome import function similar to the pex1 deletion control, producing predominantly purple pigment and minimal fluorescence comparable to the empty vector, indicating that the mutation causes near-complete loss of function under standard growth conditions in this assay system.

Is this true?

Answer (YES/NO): NO